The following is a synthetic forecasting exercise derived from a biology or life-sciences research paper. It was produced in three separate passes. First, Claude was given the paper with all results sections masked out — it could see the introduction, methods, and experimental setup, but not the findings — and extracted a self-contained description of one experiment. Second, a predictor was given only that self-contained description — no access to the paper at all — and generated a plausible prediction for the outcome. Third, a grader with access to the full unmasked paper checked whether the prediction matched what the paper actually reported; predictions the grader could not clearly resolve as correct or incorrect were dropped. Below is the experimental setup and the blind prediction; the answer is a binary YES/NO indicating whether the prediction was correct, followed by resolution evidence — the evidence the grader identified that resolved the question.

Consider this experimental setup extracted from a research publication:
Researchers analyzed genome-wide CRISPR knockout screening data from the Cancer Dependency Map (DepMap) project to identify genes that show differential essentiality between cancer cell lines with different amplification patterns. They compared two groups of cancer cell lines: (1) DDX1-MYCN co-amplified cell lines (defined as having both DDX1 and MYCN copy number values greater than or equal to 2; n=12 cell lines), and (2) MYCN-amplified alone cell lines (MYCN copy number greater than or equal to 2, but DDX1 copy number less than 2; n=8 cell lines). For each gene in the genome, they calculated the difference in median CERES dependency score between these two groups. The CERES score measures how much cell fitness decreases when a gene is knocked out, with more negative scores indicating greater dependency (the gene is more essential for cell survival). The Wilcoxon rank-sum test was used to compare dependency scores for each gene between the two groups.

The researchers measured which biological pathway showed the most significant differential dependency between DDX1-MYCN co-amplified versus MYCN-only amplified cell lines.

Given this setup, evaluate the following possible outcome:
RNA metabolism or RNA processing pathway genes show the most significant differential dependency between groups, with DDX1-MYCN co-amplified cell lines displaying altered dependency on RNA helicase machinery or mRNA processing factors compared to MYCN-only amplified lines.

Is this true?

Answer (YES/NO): NO